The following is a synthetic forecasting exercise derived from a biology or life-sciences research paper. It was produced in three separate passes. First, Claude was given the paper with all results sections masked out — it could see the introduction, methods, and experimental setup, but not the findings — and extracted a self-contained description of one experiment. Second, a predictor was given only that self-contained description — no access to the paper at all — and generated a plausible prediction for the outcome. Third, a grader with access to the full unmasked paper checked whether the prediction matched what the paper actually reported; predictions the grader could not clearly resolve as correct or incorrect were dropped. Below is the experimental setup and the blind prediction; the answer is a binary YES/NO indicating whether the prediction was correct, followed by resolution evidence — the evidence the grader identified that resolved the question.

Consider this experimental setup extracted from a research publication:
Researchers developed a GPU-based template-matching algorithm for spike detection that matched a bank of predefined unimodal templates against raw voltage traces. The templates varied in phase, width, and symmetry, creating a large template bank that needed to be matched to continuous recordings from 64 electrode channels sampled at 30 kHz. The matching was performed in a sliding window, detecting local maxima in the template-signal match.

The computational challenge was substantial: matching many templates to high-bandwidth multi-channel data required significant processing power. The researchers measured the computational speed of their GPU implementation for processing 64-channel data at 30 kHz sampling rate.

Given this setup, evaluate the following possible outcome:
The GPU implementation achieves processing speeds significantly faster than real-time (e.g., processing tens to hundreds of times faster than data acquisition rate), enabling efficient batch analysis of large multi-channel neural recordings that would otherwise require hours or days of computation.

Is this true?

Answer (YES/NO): NO